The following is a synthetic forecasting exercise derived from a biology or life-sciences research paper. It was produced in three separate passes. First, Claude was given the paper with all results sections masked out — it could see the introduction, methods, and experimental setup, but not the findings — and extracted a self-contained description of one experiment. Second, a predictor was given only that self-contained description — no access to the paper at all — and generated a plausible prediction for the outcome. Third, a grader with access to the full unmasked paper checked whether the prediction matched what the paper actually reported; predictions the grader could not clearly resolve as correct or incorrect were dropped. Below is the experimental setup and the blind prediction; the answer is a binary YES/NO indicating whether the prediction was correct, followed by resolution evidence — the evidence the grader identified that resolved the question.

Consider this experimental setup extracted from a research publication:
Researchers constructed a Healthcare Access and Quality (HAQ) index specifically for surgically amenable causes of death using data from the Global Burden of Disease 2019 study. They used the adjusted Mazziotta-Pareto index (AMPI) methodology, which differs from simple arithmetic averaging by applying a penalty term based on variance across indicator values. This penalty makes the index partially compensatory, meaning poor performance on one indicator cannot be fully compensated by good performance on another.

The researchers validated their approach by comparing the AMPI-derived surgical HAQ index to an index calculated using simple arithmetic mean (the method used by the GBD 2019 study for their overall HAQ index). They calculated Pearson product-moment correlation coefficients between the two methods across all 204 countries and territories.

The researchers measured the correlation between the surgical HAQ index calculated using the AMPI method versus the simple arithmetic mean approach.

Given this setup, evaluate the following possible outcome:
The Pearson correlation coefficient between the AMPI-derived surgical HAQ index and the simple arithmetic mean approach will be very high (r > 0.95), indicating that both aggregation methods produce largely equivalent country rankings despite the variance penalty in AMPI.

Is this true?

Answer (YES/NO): YES